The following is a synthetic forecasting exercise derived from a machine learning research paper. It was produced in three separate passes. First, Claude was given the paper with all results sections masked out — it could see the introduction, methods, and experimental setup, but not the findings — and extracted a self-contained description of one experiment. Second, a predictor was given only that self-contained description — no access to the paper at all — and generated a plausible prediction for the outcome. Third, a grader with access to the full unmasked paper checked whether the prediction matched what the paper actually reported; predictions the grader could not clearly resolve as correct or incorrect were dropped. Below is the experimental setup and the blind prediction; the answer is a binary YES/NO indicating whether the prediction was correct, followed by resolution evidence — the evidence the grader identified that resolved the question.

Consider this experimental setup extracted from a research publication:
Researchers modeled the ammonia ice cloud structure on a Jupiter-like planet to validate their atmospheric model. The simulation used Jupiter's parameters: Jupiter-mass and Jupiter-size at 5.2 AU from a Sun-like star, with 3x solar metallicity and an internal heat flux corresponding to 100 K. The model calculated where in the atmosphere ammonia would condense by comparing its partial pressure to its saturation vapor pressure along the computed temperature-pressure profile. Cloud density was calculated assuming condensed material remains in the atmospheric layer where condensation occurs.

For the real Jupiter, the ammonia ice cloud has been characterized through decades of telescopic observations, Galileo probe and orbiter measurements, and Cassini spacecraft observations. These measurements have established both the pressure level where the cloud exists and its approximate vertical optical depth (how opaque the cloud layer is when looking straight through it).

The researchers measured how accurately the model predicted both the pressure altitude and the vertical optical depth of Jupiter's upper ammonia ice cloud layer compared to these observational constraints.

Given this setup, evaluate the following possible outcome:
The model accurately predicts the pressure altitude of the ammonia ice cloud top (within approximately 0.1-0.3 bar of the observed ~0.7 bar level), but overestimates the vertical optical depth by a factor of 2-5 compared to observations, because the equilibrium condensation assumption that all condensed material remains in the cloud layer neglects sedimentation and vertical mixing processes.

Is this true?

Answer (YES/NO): NO